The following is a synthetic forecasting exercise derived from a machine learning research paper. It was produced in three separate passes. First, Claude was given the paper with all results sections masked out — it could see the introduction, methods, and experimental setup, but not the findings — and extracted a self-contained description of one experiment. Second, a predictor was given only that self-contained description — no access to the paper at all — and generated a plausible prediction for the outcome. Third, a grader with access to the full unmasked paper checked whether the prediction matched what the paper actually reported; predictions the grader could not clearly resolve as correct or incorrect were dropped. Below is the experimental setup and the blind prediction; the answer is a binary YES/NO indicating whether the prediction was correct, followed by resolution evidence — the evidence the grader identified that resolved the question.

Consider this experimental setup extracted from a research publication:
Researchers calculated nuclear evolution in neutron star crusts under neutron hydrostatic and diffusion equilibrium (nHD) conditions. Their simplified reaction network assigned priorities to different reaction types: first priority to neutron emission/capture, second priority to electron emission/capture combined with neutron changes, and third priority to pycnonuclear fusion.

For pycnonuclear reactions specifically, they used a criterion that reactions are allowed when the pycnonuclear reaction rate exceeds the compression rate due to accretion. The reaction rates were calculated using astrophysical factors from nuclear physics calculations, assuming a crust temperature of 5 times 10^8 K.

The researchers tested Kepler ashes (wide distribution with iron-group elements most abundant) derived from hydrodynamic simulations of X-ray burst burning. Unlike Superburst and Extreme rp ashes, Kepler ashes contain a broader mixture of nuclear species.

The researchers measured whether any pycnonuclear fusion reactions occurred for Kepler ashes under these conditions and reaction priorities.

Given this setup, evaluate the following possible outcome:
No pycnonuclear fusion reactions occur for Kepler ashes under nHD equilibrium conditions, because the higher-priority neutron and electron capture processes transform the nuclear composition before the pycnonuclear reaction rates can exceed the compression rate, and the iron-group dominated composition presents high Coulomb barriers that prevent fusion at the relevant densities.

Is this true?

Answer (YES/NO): NO